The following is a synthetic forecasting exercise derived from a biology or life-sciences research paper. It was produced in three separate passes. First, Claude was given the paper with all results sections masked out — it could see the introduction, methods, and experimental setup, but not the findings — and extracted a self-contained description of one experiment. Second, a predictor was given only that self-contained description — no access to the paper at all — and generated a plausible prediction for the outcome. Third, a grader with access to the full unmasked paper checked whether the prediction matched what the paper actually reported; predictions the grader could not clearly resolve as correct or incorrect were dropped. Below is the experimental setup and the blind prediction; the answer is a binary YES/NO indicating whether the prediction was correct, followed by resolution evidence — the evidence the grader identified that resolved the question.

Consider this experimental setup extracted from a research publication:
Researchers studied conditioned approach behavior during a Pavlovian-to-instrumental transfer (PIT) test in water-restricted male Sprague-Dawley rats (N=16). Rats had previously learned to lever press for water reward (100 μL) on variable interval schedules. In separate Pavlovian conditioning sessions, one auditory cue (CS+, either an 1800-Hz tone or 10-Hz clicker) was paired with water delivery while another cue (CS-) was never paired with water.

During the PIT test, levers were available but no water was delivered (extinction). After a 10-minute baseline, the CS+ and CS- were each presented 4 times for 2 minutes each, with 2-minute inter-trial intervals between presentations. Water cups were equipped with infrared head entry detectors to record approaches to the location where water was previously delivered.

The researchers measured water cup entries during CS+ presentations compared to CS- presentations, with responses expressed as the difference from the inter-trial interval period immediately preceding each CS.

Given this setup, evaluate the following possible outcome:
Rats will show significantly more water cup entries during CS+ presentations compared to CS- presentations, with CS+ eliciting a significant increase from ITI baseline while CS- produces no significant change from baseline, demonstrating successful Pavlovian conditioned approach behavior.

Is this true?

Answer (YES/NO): NO